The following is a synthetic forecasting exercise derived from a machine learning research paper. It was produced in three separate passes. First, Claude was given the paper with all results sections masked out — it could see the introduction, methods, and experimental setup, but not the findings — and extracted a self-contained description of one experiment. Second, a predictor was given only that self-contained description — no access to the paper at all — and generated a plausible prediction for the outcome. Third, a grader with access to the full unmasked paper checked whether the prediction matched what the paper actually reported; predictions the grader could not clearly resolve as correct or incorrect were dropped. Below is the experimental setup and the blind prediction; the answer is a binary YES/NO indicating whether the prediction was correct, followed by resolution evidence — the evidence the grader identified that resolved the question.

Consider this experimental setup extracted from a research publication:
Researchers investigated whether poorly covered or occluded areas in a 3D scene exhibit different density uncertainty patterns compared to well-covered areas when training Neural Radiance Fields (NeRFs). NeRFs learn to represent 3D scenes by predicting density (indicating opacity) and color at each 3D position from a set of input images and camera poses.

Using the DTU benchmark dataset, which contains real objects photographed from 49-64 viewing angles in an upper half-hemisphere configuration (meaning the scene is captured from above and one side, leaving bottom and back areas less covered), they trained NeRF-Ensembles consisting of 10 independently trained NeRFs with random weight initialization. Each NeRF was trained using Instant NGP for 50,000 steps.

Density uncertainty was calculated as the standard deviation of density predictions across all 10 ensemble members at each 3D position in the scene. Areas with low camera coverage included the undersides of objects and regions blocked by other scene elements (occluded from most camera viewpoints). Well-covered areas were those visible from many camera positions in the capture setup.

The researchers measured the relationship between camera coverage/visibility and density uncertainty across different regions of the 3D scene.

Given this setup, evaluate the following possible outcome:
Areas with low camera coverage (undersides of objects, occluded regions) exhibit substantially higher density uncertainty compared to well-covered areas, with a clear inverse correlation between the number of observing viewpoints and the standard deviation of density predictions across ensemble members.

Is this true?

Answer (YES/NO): YES